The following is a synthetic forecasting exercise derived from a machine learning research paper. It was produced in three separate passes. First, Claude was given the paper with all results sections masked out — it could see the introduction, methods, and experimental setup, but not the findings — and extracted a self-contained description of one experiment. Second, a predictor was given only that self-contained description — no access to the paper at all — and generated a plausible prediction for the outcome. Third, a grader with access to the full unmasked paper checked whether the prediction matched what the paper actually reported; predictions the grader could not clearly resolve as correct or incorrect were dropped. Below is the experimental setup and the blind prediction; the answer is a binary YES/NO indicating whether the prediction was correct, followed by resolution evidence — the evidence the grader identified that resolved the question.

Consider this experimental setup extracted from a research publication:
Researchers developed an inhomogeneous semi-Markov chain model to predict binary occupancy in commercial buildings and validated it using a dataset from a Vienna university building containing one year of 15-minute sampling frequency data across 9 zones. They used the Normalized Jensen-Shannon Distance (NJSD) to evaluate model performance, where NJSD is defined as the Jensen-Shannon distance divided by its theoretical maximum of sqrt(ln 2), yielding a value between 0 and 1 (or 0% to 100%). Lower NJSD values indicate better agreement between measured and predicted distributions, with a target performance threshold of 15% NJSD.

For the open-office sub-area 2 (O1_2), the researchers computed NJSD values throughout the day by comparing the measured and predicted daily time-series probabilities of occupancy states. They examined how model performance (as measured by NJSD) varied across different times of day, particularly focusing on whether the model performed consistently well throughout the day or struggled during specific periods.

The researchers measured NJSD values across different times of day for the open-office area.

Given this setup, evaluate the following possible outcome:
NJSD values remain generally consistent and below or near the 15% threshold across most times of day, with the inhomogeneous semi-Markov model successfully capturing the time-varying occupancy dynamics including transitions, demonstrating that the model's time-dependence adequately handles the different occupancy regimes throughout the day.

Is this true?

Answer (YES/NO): NO